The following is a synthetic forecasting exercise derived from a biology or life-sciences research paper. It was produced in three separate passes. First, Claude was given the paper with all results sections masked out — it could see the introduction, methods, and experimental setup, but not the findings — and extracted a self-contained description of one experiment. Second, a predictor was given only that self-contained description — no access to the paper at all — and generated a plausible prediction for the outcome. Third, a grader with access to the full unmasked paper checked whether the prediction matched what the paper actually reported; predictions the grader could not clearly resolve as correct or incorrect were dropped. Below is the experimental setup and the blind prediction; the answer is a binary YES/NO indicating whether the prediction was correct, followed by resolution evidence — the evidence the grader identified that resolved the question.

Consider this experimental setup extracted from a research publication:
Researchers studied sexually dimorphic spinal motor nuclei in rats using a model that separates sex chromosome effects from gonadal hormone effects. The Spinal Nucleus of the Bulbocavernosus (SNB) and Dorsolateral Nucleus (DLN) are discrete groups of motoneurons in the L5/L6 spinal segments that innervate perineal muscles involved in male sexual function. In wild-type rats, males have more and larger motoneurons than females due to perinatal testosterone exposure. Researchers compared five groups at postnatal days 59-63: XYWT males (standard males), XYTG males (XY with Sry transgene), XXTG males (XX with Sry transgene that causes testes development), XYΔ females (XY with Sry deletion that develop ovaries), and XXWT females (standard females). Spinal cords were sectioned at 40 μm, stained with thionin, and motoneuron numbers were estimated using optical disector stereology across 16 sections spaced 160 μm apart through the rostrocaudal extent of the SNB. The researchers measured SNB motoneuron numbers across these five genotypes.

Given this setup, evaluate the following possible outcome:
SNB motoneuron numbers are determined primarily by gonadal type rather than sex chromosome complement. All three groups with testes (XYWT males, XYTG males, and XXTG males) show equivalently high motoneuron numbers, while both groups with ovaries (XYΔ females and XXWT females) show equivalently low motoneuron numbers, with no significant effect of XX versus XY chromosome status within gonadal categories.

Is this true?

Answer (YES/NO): NO